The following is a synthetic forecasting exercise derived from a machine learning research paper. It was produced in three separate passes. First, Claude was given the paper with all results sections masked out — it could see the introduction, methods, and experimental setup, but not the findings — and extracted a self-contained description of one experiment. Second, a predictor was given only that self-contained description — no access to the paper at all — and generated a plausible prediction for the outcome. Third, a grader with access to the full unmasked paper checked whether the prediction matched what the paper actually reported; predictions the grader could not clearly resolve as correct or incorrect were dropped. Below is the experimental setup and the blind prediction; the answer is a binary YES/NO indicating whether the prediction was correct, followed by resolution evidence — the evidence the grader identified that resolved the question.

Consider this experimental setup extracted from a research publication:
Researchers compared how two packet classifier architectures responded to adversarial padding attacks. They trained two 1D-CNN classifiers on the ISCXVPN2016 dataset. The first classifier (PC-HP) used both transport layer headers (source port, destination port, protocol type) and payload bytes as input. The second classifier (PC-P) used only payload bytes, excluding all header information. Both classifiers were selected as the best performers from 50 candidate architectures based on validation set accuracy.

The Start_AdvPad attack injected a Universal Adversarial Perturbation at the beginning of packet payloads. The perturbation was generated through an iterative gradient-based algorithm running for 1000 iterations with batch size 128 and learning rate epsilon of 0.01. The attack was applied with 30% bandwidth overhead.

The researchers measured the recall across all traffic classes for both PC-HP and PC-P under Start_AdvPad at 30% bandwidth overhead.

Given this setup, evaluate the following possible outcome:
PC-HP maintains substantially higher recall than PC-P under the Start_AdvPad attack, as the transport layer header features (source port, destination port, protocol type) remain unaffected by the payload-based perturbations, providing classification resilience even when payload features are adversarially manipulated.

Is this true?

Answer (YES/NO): NO